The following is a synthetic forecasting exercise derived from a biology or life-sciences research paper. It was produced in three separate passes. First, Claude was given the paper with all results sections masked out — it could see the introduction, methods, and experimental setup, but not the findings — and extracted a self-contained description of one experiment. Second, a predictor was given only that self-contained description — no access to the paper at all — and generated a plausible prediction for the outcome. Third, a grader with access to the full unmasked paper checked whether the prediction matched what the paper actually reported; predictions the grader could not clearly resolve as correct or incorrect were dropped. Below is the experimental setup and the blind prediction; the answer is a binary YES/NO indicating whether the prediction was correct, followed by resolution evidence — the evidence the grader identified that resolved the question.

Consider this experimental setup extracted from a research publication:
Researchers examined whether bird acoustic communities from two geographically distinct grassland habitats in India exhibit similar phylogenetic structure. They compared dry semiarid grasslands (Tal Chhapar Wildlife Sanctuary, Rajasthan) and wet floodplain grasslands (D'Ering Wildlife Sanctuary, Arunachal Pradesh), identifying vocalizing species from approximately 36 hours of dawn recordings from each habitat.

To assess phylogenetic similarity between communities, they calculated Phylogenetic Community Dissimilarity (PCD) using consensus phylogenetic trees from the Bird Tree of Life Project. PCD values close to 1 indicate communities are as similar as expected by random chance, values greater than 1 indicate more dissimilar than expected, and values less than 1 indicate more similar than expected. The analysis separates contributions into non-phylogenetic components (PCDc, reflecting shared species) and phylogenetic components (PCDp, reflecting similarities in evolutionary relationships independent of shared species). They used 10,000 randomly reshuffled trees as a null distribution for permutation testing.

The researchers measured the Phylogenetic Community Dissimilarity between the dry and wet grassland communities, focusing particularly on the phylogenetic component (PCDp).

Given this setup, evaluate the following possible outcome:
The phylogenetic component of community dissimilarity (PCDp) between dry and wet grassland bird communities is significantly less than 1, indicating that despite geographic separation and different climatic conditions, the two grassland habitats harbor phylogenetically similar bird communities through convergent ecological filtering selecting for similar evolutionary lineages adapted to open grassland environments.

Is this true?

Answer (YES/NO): NO